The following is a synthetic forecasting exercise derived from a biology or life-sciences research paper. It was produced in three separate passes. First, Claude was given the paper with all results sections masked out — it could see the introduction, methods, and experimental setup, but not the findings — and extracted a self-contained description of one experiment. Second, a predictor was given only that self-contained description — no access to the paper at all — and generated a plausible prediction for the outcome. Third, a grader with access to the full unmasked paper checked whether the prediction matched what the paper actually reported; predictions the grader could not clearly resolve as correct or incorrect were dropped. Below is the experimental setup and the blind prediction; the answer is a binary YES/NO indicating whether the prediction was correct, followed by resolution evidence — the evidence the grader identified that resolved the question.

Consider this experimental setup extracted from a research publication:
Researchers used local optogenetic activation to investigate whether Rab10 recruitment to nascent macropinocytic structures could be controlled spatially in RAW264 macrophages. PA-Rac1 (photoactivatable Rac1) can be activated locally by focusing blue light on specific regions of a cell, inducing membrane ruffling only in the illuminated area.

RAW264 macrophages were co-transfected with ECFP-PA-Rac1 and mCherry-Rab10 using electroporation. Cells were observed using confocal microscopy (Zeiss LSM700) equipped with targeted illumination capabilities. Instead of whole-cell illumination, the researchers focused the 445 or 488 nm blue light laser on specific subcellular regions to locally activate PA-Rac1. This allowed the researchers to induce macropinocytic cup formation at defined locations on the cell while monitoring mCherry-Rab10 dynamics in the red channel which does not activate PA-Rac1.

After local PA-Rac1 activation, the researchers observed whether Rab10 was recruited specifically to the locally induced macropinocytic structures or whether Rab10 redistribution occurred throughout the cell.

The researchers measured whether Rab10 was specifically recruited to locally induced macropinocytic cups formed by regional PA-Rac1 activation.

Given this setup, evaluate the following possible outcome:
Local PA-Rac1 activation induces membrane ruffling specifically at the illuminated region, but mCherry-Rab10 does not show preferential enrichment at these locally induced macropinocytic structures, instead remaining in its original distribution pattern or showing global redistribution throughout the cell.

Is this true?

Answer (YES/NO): NO